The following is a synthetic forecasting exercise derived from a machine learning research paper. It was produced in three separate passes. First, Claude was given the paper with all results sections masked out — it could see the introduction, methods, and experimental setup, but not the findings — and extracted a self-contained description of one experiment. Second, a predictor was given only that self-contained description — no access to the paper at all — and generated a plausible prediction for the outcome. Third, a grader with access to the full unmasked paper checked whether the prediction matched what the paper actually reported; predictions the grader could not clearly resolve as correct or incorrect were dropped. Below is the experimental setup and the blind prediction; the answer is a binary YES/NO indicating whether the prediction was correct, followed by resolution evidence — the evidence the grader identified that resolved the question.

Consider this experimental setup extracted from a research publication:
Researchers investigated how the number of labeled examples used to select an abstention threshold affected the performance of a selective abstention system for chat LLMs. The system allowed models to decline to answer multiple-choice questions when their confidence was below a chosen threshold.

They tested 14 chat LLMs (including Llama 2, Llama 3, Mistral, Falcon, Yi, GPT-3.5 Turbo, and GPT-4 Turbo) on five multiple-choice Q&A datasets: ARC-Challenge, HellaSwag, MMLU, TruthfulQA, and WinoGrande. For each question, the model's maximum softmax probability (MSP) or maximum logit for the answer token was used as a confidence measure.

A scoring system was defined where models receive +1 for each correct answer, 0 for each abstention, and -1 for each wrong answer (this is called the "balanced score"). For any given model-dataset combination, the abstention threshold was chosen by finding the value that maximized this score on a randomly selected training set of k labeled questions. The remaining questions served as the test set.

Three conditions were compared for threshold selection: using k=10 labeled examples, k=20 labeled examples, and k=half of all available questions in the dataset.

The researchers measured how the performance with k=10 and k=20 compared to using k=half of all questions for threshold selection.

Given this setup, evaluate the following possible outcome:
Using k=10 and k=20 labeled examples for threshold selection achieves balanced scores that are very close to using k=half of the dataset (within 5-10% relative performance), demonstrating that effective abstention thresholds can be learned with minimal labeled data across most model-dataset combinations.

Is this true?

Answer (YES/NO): NO